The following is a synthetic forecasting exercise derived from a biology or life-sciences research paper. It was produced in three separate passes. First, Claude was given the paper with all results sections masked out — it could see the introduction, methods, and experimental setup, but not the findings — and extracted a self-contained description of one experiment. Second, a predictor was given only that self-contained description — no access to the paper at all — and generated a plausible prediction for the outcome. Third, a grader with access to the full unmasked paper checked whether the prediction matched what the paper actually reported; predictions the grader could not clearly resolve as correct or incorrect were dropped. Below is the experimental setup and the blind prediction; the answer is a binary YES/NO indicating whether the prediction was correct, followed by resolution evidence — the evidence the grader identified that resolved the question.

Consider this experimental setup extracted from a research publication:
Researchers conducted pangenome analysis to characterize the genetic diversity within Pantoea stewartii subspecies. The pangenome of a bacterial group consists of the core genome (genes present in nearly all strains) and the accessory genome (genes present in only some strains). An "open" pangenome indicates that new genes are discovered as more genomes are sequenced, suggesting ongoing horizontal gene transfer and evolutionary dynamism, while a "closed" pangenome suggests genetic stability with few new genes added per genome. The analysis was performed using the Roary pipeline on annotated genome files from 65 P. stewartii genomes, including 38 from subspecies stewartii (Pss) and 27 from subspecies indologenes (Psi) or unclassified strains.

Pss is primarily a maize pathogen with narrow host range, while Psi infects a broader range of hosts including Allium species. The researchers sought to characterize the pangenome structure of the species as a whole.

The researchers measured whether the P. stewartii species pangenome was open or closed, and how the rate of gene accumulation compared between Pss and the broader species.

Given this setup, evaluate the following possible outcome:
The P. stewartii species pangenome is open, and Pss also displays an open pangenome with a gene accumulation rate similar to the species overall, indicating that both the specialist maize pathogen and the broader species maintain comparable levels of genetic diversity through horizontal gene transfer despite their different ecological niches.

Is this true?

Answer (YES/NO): NO